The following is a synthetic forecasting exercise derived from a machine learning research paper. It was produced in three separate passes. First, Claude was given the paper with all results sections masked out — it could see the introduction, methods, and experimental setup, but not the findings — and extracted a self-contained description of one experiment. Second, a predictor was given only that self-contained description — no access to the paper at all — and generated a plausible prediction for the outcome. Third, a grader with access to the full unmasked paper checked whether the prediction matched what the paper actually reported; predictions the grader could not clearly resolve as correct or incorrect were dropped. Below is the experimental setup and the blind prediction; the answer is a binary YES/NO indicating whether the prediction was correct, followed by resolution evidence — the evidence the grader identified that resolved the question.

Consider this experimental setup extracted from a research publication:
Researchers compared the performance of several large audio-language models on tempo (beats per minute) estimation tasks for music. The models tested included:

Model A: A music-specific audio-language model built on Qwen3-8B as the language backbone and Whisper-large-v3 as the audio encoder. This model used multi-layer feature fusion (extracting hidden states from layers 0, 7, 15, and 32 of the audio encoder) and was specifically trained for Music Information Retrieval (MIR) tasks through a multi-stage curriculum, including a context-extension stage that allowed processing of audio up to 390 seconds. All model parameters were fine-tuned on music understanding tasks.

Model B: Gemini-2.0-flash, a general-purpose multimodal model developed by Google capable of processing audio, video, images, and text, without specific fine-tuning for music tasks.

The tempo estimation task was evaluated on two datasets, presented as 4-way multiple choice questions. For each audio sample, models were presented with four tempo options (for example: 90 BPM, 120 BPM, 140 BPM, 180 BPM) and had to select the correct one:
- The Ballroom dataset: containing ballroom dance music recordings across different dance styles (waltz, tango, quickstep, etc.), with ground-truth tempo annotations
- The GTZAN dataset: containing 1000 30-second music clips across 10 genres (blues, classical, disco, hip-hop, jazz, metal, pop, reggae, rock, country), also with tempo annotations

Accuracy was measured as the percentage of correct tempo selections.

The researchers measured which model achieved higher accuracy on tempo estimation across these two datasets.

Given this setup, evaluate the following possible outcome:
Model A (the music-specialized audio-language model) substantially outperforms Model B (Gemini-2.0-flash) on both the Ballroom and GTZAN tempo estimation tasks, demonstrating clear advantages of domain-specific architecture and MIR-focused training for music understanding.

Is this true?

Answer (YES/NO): NO